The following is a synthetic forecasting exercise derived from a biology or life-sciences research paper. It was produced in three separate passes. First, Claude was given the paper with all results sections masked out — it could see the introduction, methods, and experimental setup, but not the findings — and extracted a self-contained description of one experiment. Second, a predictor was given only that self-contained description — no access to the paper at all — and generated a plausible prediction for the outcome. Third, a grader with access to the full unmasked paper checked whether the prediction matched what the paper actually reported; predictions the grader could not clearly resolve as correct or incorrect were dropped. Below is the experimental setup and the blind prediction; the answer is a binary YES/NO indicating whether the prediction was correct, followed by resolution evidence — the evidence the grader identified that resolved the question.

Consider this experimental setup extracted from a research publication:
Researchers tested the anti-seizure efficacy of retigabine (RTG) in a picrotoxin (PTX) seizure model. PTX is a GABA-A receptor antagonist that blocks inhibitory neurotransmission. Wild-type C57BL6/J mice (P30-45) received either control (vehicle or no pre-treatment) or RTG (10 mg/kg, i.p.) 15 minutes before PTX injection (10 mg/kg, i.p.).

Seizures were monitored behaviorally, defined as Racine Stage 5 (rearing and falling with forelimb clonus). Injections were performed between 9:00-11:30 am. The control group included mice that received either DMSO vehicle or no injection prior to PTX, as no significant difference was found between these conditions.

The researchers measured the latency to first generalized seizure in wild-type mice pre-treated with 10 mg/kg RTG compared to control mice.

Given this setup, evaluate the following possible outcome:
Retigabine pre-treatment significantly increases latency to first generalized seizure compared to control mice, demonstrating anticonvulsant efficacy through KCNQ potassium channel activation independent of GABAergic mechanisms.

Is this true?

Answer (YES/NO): NO